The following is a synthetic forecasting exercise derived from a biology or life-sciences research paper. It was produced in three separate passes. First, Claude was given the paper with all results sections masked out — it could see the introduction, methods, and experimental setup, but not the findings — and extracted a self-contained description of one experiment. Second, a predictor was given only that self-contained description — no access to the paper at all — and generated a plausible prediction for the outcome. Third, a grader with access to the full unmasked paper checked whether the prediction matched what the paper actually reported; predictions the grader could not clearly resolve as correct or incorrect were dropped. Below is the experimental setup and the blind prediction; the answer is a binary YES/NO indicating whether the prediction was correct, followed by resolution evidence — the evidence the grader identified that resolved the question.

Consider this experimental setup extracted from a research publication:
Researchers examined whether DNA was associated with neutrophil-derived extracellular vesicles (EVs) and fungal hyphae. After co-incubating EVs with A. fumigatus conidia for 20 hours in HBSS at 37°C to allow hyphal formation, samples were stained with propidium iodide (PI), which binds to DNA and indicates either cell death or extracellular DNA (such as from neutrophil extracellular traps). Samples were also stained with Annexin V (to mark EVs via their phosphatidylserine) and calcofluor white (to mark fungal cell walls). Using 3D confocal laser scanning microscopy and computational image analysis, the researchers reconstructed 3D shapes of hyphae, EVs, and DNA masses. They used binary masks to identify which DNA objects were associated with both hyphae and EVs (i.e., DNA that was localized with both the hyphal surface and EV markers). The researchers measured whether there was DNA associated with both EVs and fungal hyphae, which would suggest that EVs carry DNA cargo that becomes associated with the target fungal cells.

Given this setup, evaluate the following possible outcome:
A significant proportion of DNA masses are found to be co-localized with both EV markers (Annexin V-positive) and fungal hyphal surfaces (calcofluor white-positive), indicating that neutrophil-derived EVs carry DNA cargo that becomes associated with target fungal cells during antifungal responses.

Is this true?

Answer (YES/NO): NO